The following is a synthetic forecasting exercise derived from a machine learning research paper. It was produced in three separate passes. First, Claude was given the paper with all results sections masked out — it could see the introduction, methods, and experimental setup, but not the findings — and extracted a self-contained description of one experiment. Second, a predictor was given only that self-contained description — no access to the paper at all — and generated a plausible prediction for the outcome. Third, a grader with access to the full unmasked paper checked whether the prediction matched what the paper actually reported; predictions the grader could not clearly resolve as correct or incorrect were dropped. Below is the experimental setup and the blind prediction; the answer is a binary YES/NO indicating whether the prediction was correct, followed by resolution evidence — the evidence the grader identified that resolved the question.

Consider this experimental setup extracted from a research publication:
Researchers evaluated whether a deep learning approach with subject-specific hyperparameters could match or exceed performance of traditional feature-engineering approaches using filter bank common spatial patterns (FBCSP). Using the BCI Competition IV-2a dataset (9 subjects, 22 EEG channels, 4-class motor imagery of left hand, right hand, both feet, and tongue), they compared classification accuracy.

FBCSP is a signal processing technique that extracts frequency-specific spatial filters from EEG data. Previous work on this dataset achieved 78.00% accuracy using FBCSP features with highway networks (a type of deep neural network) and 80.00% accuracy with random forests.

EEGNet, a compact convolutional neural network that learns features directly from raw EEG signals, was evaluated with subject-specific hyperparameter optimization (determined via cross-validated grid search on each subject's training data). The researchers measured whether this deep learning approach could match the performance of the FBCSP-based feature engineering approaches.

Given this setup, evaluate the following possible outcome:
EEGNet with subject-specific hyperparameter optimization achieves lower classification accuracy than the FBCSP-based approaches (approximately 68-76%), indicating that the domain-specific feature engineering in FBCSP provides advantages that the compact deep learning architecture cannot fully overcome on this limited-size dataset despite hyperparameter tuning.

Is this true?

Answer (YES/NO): NO